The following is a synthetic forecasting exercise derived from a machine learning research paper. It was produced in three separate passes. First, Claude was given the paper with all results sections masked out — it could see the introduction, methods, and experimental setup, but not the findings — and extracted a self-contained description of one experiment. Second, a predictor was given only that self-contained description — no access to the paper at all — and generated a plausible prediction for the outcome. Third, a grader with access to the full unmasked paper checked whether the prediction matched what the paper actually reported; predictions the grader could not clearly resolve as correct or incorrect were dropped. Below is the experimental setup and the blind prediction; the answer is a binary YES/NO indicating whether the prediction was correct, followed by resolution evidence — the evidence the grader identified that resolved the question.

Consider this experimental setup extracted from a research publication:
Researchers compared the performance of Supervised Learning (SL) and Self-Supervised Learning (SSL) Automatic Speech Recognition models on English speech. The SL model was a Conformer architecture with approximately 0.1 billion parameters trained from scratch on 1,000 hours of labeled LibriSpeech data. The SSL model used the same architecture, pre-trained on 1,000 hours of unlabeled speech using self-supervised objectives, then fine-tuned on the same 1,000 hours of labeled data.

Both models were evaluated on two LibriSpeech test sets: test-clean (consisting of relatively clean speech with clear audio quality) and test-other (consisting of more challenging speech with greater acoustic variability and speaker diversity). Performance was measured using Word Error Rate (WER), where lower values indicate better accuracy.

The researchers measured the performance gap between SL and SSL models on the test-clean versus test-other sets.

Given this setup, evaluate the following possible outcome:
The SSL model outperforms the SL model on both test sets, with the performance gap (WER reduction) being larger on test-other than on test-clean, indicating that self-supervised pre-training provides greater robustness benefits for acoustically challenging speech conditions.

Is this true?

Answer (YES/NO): YES